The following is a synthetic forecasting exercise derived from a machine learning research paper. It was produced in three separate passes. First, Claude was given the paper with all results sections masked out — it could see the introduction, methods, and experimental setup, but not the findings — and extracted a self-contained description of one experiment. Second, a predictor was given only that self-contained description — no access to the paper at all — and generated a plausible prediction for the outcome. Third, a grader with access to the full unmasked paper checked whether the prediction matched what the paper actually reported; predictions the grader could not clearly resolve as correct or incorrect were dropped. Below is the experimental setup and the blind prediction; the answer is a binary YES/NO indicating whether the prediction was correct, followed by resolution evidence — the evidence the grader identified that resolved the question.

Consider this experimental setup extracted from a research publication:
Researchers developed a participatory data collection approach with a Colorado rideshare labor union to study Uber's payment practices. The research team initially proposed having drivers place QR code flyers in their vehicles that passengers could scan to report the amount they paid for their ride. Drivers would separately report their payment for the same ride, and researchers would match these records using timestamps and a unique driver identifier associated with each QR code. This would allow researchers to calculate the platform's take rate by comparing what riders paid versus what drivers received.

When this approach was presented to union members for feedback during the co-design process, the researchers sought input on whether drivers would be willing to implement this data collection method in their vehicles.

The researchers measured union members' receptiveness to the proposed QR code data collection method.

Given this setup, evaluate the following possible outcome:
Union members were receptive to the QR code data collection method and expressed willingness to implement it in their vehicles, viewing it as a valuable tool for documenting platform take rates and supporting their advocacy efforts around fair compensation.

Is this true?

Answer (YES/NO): NO